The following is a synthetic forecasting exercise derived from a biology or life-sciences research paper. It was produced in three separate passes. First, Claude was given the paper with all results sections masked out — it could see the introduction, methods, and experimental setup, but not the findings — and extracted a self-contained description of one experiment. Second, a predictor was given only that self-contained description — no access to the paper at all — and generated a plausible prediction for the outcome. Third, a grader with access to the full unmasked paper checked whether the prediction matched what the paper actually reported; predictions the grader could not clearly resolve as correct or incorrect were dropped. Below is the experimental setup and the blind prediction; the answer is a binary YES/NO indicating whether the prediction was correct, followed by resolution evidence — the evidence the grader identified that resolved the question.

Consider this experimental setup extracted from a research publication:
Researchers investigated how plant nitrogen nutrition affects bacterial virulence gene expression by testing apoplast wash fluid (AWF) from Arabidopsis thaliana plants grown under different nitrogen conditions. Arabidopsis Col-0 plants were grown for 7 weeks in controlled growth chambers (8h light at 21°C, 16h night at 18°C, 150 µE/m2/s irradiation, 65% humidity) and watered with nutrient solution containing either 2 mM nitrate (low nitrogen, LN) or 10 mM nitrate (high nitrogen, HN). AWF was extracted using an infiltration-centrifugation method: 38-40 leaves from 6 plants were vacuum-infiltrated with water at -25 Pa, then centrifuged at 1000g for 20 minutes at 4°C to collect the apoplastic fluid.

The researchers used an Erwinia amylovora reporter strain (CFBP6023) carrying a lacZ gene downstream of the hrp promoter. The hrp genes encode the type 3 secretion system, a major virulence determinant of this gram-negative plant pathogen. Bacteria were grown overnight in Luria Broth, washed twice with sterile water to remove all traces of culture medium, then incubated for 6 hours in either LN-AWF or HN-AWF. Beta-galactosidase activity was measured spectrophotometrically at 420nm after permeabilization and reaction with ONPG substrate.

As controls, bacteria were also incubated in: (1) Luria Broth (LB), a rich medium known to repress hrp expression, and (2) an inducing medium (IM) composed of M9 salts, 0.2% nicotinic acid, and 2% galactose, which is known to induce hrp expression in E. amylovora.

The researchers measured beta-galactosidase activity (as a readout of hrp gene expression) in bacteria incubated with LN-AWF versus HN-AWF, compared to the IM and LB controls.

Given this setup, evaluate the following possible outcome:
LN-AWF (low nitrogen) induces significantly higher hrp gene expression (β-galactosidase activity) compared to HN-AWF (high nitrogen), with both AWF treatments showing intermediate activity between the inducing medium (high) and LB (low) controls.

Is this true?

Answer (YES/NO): NO